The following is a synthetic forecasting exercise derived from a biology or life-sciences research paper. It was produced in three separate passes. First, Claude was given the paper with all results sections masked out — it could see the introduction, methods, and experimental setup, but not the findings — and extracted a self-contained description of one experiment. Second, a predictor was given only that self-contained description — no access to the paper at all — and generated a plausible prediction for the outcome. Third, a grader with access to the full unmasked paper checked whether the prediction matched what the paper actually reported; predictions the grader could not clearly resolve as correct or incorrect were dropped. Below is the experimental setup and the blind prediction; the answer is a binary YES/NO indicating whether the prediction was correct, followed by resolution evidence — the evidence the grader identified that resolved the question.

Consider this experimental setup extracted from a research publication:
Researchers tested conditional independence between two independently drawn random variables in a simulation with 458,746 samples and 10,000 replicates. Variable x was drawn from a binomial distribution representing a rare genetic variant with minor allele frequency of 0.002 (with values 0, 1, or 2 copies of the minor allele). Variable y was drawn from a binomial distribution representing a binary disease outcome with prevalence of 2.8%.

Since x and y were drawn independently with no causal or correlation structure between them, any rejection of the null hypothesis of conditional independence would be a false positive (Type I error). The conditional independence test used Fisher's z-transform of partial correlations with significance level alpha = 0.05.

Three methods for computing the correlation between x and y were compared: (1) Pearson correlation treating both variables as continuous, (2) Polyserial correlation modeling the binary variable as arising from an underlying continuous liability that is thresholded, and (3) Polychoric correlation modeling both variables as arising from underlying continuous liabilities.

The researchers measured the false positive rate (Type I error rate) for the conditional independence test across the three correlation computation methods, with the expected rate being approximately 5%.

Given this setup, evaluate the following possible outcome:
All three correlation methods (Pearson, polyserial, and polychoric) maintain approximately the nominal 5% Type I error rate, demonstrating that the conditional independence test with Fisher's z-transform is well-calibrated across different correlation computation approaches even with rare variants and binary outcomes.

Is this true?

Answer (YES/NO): NO